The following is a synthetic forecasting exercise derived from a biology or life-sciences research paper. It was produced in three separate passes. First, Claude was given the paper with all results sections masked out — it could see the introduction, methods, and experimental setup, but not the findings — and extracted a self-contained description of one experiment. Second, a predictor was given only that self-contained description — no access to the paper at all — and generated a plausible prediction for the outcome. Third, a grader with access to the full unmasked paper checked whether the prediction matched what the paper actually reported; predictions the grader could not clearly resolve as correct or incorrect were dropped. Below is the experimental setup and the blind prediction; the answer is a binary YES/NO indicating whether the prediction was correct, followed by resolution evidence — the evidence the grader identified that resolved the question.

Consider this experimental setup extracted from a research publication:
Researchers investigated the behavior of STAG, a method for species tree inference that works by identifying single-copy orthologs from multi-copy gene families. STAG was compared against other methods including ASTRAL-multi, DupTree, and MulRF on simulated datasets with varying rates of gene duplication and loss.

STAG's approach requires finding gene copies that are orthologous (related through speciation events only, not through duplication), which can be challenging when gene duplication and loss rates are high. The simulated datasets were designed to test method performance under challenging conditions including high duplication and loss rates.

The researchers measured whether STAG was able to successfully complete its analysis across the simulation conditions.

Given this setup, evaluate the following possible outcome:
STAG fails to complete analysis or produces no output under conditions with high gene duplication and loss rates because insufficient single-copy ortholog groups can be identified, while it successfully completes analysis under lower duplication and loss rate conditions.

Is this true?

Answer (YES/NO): NO